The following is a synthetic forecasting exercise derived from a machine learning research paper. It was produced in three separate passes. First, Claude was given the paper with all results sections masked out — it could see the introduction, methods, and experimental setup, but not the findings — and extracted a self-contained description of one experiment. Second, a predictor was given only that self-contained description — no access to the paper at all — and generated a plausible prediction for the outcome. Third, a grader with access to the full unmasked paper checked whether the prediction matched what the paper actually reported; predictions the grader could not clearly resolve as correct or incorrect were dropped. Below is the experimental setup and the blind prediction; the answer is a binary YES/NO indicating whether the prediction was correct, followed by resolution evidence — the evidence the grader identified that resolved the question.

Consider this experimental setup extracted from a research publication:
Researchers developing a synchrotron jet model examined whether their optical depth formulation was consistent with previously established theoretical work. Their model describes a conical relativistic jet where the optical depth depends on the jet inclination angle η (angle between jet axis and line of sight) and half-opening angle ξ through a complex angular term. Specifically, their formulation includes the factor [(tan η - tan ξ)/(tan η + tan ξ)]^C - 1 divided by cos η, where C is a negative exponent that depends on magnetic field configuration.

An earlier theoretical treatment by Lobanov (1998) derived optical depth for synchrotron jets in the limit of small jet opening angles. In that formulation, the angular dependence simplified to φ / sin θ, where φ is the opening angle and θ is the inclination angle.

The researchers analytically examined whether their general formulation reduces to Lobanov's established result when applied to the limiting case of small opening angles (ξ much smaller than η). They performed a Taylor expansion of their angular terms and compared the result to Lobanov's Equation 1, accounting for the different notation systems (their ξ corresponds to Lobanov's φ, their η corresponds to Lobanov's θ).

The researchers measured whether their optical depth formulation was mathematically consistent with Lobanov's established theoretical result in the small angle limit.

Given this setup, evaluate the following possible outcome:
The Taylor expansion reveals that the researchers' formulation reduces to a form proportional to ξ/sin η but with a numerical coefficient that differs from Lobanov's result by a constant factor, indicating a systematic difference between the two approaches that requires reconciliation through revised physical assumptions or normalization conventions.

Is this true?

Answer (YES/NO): NO